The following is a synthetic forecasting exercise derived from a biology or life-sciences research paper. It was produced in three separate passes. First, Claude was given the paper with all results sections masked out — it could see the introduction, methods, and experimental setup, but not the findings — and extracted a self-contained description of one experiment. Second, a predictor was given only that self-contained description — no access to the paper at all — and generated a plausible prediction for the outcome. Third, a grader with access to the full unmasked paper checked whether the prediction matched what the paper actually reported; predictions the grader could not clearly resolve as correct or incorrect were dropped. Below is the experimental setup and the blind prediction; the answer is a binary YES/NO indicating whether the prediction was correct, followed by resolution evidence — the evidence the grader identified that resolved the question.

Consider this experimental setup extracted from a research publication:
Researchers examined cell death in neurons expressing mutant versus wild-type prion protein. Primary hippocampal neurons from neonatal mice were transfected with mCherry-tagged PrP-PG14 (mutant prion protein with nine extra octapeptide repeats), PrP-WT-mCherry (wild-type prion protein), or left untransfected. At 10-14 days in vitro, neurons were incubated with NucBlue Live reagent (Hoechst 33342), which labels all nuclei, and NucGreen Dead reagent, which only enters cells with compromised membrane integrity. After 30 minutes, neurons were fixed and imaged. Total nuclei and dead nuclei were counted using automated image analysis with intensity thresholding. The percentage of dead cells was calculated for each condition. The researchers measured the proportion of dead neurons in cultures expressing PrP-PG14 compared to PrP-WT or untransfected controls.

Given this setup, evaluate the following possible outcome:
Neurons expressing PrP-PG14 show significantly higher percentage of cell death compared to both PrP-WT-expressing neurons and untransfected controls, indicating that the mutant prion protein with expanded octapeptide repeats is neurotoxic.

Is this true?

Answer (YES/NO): YES